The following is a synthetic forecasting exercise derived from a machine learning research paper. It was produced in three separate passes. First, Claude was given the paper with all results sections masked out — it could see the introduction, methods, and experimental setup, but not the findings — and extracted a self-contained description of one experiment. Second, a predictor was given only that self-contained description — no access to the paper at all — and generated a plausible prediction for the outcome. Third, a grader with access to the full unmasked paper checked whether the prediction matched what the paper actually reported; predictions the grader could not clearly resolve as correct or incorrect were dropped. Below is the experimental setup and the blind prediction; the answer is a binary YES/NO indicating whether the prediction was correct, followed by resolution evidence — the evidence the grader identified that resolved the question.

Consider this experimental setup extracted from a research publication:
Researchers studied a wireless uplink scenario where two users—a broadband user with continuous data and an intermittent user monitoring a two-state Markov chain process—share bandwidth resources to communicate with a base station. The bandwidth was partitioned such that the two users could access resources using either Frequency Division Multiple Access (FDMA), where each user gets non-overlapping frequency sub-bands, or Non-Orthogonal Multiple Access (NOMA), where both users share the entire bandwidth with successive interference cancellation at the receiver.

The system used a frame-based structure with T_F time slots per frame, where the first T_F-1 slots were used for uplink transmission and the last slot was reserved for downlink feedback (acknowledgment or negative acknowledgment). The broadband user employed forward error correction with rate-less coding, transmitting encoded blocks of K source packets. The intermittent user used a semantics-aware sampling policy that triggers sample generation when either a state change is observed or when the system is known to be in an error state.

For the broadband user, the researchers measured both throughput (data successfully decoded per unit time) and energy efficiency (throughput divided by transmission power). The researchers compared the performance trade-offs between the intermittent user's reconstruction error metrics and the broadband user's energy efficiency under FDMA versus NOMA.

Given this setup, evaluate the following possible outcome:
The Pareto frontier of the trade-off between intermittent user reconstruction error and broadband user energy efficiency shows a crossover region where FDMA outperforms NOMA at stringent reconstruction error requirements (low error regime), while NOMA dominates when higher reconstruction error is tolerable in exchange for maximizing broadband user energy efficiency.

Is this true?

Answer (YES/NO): NO